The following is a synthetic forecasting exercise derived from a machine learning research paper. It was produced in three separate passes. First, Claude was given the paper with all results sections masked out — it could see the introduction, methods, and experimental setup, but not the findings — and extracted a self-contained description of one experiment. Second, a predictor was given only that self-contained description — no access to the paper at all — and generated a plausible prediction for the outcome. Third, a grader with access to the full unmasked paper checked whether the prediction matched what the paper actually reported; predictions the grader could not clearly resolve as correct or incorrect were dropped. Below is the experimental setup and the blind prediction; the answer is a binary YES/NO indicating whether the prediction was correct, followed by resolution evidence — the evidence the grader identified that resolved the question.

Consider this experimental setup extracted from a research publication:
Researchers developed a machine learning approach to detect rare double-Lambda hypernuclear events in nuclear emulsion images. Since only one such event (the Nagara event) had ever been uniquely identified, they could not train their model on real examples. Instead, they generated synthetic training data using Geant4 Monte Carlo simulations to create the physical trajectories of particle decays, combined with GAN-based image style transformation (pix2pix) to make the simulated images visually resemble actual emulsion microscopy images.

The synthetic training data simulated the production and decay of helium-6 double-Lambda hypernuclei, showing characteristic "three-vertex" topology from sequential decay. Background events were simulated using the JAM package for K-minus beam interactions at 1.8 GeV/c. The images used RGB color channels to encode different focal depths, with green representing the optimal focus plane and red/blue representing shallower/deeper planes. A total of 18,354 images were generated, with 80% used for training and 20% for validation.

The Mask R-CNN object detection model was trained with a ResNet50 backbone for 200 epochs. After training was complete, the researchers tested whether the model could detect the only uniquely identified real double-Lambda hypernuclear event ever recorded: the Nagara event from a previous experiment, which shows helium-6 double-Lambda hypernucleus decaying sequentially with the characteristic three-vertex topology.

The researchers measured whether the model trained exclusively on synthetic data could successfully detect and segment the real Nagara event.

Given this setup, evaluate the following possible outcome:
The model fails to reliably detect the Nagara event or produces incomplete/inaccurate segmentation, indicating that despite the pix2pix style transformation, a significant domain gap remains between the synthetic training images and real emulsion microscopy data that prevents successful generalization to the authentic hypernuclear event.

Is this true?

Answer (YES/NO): NO